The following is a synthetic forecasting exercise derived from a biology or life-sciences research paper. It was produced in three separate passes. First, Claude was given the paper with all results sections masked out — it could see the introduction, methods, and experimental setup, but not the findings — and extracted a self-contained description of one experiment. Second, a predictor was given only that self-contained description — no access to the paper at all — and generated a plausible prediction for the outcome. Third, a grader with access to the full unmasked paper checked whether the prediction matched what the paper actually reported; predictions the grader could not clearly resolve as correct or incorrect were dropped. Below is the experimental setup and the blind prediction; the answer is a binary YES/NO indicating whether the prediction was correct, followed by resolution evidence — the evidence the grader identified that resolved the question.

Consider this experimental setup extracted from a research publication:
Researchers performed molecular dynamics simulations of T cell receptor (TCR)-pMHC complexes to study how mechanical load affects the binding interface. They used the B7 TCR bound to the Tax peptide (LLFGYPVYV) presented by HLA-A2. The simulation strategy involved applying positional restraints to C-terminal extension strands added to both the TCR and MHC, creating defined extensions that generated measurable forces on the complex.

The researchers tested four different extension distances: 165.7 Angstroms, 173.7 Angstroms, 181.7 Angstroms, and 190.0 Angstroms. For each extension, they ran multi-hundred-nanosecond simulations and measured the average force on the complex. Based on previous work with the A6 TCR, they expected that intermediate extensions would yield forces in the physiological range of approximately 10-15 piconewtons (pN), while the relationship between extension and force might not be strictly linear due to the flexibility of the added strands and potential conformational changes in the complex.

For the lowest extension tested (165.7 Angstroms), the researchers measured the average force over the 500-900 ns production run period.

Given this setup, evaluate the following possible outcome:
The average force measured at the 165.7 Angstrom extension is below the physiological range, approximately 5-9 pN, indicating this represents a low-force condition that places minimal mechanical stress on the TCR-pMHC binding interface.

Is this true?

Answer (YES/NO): NO